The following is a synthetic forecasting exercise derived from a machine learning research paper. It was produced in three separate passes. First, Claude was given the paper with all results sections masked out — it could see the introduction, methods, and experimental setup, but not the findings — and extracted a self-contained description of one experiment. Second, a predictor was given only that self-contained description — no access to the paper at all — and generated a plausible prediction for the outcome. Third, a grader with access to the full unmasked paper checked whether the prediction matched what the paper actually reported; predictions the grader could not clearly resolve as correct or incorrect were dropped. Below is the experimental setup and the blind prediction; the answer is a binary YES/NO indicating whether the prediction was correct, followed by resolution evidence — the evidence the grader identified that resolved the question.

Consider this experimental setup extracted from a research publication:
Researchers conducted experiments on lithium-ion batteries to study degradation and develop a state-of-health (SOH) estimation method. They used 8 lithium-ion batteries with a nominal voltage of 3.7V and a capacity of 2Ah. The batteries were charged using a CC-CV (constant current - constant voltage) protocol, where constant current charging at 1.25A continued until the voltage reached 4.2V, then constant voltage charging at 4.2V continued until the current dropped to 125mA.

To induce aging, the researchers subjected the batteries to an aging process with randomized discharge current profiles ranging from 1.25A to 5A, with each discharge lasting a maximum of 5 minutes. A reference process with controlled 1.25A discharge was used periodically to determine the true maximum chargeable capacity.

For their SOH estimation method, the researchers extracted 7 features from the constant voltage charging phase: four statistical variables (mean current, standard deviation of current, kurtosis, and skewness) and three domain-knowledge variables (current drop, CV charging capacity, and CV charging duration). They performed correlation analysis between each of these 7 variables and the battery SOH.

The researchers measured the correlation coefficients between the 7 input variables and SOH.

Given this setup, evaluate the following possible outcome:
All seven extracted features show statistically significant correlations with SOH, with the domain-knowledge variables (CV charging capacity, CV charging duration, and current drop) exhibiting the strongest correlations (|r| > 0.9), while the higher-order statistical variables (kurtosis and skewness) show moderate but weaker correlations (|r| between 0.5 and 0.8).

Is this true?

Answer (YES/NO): NO